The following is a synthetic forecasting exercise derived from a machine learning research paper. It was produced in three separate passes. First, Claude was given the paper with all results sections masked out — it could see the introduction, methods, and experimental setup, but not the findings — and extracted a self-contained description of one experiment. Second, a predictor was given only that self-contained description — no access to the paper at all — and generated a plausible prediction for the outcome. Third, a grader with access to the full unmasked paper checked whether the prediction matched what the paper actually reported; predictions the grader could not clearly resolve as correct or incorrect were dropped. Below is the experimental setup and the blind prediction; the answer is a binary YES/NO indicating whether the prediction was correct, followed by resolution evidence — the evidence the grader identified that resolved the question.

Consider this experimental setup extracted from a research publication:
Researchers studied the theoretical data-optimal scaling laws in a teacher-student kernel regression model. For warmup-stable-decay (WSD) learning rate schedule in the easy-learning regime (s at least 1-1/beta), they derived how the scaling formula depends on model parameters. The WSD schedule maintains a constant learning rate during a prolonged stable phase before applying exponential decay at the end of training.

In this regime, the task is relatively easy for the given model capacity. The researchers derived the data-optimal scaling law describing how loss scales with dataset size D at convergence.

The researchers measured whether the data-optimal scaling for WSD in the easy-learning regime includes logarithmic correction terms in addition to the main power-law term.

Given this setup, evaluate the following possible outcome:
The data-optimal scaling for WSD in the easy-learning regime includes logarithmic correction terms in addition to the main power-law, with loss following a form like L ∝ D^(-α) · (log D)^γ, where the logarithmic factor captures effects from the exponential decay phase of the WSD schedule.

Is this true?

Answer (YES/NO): YES